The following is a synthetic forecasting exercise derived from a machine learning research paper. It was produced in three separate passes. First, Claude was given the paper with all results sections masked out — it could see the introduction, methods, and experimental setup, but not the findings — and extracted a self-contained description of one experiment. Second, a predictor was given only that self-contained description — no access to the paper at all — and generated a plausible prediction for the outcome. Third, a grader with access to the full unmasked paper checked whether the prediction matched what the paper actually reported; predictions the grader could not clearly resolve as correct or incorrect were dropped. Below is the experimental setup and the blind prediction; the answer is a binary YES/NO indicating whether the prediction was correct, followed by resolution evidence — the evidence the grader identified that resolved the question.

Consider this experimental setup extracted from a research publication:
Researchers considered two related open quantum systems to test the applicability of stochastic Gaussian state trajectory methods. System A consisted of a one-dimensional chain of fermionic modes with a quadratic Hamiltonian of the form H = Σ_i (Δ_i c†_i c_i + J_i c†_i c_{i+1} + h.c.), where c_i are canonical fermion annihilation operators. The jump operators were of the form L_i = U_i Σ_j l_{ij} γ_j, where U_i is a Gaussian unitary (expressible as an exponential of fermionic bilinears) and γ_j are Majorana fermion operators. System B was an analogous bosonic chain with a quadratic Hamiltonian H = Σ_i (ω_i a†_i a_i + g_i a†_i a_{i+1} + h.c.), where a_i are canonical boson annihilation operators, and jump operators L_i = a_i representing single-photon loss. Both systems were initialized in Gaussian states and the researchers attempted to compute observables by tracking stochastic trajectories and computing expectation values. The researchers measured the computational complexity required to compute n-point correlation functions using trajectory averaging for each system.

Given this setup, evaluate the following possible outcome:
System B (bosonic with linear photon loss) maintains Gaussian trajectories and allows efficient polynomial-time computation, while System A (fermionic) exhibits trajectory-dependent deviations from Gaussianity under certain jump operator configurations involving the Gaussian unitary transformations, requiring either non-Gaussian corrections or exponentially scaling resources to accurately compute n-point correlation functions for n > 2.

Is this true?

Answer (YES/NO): NO